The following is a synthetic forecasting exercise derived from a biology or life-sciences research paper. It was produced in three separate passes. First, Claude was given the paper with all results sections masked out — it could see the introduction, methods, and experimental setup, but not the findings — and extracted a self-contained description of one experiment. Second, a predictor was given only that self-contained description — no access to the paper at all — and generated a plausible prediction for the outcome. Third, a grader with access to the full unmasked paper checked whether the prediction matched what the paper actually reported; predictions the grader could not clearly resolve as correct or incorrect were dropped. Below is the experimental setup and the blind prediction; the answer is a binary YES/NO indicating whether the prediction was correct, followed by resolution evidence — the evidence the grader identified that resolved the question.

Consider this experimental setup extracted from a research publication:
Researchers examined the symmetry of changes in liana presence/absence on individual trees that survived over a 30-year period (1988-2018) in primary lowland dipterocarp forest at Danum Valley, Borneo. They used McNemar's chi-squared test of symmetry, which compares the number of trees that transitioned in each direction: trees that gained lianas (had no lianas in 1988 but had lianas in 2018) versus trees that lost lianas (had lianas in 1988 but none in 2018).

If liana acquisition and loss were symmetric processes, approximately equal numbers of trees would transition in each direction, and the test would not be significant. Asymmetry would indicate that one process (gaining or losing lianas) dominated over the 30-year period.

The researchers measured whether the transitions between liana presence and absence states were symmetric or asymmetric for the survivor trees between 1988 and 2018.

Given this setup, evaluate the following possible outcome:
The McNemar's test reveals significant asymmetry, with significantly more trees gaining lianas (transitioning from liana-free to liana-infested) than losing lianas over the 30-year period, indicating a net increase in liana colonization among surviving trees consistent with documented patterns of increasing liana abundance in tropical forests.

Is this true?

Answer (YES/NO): NO